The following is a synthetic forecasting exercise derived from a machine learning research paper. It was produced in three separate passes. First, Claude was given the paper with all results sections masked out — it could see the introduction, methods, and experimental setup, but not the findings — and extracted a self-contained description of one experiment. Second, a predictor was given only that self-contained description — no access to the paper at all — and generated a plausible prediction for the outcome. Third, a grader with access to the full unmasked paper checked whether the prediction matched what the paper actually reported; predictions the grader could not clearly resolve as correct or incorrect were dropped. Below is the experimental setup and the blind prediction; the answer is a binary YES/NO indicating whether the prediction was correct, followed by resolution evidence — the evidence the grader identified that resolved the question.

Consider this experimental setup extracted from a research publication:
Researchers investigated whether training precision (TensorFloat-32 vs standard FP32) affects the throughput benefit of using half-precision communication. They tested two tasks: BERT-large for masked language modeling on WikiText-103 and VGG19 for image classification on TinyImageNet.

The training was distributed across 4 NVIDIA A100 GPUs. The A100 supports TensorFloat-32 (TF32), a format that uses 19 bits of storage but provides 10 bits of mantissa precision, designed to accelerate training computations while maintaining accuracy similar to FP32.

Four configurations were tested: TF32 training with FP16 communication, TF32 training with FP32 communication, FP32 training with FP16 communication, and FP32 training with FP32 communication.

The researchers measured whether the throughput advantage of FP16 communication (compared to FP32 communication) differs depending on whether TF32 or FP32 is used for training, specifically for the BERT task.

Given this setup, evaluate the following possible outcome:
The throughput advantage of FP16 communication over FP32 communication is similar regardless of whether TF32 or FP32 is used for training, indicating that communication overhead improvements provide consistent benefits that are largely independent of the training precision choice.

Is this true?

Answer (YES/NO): YES